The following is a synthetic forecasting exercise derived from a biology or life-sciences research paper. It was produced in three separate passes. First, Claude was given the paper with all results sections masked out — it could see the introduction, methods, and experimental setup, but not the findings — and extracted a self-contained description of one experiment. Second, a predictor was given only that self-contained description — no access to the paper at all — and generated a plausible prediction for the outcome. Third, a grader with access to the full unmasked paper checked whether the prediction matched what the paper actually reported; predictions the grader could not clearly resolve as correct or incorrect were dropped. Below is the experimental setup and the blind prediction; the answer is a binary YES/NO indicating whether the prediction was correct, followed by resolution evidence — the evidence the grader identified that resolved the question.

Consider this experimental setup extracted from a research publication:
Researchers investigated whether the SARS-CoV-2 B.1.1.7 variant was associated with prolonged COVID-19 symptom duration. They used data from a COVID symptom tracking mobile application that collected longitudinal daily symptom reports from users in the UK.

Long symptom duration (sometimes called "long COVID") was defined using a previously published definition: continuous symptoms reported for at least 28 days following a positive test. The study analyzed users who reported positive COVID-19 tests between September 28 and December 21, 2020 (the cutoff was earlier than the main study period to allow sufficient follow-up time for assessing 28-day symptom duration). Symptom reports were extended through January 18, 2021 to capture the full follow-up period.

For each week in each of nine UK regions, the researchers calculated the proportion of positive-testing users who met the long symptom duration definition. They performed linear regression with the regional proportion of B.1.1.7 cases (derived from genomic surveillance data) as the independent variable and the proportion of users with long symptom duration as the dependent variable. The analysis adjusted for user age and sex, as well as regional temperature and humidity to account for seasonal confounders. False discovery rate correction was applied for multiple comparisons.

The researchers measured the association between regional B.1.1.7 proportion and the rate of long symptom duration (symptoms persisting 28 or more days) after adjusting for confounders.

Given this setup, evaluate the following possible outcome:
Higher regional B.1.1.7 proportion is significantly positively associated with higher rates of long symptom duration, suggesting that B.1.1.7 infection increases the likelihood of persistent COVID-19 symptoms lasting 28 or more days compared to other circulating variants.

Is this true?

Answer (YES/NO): NO